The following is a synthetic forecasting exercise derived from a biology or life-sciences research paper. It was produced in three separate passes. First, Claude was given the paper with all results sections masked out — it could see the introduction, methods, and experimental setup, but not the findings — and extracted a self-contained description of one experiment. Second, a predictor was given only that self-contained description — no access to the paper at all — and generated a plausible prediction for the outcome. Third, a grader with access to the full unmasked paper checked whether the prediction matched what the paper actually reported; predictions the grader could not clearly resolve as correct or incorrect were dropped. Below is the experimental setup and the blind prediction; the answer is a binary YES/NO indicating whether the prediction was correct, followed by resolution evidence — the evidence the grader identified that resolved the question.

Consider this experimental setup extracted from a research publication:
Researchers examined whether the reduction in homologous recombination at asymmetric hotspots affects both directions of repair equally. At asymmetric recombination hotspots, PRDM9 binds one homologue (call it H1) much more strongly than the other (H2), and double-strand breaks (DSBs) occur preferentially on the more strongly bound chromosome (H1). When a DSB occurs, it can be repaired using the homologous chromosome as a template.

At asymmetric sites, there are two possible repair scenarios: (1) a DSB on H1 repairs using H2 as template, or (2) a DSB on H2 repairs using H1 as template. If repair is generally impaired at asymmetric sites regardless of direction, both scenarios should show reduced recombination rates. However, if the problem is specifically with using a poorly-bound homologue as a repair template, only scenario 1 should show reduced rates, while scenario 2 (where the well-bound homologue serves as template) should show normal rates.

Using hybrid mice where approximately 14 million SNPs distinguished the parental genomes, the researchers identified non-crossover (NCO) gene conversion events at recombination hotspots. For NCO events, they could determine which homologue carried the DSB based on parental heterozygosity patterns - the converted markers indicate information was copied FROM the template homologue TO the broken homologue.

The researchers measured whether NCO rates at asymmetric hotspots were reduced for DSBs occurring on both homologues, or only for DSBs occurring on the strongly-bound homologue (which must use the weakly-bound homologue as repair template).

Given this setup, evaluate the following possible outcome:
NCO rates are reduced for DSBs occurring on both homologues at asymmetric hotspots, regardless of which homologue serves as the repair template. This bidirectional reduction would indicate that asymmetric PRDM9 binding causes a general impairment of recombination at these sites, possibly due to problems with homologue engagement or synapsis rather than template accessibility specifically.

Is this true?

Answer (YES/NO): NO